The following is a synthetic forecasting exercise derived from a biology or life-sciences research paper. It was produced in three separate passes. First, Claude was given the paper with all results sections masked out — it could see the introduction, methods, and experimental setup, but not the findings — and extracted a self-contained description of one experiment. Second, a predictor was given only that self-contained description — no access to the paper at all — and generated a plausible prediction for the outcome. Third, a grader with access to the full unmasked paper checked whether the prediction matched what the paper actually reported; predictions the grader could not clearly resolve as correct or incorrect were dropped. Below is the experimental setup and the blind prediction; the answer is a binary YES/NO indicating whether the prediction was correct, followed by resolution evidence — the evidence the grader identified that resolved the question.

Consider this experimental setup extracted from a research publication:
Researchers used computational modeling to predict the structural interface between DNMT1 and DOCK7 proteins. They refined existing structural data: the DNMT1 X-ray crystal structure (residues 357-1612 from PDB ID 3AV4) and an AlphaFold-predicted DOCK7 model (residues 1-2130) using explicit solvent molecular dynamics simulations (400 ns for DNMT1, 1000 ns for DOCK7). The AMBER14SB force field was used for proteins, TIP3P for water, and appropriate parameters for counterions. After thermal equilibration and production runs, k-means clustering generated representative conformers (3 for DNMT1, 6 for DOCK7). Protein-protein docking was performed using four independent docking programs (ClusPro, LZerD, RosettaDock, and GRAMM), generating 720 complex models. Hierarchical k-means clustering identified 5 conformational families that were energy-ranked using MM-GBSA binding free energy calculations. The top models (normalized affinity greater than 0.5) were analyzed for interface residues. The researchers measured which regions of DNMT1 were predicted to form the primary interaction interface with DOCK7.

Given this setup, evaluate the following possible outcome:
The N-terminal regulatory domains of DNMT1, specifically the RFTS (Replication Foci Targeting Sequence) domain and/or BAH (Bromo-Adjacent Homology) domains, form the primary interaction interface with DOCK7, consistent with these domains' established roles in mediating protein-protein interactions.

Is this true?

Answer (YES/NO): NO